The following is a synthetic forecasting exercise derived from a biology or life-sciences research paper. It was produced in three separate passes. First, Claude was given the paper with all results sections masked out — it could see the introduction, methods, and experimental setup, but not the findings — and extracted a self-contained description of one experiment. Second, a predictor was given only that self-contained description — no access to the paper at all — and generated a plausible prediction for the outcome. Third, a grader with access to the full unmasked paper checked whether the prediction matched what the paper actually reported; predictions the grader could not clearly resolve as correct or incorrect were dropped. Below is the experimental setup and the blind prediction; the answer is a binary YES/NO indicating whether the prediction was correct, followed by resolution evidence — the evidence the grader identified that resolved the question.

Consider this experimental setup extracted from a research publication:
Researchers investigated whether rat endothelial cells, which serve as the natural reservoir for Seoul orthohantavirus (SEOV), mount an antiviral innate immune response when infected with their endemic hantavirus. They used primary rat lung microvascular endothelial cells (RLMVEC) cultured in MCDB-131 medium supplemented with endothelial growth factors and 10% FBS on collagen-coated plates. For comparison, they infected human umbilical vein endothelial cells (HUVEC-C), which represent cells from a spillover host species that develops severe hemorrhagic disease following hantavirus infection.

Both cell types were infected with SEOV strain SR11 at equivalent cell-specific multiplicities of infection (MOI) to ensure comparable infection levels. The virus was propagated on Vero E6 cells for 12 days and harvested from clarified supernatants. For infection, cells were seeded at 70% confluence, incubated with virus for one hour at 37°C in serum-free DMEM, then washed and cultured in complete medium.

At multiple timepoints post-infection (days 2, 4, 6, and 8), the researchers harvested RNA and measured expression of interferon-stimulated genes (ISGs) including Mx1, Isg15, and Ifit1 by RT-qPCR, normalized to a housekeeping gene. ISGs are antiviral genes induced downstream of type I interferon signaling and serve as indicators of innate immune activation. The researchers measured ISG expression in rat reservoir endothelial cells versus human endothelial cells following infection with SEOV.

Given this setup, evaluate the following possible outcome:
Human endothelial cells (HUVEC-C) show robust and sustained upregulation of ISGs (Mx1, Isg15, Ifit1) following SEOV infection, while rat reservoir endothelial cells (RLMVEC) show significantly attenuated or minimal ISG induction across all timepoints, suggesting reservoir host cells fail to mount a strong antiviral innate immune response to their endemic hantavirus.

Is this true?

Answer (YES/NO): YES